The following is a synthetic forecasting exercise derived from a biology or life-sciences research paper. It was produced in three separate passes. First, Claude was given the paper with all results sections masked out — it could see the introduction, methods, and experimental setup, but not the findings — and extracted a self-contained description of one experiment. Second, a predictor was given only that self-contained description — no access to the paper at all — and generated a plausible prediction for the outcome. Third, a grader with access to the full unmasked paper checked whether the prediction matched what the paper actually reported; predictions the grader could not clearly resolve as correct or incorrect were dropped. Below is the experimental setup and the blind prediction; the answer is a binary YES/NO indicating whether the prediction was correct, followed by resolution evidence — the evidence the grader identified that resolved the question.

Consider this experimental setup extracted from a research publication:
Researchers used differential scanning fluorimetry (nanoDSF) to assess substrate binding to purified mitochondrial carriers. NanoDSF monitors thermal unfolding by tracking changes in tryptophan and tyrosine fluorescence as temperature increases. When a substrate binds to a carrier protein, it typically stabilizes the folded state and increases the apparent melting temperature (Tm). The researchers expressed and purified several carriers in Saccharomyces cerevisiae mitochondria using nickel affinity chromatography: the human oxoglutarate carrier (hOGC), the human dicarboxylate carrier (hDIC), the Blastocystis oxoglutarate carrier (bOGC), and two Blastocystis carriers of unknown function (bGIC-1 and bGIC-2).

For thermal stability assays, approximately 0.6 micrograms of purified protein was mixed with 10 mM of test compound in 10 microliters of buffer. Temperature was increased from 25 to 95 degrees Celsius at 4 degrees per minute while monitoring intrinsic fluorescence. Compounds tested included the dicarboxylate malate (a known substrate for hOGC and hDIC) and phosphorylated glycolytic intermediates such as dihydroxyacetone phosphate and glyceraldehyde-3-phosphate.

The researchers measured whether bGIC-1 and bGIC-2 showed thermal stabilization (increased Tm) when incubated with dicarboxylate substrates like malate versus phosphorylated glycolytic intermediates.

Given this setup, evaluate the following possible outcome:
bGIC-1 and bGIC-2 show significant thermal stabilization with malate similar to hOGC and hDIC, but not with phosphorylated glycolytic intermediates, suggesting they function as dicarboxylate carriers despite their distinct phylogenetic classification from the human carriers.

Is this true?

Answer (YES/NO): NO